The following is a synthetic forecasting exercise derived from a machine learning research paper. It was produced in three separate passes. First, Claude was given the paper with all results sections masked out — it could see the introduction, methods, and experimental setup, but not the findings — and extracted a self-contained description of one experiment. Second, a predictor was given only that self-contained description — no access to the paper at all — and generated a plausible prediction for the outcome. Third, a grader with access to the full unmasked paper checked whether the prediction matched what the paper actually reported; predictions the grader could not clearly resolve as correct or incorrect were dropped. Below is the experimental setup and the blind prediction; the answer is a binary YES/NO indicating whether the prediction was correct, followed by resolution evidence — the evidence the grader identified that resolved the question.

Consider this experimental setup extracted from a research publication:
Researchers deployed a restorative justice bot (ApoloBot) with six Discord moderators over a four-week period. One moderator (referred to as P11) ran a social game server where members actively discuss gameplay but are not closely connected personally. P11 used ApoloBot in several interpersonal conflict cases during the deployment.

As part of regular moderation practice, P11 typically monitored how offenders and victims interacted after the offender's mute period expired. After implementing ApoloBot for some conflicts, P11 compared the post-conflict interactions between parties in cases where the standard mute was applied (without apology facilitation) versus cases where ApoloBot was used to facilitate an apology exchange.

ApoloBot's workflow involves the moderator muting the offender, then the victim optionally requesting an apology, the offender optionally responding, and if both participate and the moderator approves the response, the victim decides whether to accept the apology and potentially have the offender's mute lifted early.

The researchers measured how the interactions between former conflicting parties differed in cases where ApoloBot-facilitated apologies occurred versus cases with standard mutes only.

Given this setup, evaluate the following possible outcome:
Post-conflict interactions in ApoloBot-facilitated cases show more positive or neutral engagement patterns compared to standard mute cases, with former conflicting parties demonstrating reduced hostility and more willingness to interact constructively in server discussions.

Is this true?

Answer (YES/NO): YES